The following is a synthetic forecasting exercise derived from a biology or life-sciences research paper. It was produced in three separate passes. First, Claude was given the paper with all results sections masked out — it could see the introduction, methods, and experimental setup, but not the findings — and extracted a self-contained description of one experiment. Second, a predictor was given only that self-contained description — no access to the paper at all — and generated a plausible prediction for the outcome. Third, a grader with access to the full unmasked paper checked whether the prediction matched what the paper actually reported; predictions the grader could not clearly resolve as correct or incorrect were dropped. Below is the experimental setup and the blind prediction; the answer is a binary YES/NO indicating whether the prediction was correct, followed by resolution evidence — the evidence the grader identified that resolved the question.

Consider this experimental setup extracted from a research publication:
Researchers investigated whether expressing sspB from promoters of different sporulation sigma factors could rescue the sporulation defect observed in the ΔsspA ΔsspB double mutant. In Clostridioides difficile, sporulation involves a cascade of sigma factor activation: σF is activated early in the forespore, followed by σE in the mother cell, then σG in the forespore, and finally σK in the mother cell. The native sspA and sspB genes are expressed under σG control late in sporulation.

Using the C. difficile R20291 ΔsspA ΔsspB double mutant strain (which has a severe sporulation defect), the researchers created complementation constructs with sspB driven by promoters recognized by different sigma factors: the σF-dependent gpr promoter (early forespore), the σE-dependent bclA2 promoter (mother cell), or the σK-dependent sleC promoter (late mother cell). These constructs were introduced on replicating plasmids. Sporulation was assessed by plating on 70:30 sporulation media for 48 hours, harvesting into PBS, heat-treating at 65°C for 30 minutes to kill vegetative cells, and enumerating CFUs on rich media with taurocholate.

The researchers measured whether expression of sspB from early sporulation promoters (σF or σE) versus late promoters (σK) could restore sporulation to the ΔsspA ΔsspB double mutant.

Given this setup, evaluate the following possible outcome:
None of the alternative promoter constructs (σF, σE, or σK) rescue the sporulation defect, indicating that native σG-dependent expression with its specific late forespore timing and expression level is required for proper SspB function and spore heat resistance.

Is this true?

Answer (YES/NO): YES